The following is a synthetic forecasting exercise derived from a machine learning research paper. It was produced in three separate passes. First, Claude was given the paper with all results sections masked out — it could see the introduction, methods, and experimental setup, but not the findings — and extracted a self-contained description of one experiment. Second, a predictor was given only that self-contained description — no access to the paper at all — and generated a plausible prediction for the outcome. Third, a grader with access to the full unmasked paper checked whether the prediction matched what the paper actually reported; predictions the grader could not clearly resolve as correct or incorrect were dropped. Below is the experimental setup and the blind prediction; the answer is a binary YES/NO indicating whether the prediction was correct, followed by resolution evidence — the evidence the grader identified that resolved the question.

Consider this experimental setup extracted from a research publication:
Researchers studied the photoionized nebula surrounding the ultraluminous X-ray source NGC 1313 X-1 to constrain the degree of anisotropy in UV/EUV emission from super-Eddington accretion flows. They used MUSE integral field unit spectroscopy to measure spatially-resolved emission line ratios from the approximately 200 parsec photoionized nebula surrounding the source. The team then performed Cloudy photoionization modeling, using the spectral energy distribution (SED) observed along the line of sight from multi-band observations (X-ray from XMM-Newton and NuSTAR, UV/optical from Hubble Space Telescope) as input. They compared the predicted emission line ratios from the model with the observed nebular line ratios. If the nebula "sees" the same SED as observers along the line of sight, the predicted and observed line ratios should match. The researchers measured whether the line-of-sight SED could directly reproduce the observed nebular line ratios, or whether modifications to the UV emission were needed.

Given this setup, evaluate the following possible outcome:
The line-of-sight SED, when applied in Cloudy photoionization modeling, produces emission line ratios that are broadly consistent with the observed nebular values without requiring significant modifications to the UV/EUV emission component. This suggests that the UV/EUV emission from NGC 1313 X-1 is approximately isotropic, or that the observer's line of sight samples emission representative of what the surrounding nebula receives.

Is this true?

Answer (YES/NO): NO